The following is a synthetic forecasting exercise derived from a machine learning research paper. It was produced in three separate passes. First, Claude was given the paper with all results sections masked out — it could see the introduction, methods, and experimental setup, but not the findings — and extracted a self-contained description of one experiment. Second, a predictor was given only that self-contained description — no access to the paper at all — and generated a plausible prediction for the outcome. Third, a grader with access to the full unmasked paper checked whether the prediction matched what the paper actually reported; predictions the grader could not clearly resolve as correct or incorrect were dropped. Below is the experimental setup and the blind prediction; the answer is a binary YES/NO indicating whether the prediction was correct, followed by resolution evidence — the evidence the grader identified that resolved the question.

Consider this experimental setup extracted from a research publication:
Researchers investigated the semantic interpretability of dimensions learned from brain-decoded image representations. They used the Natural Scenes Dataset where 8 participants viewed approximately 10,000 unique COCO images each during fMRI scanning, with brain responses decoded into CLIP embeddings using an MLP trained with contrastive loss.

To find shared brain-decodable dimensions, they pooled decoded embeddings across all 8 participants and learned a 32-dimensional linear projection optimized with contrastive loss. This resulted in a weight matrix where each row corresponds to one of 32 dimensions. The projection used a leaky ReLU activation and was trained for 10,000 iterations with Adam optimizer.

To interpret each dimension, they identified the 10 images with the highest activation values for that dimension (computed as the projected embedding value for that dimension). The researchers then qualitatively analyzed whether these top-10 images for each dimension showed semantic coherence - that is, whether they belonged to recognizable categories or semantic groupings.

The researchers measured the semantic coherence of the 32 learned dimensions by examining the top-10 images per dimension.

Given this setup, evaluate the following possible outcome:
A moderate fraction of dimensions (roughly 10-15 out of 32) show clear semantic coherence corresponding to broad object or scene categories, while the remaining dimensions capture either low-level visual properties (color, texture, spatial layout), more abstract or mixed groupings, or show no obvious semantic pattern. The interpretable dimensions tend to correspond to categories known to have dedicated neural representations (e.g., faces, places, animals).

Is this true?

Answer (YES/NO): NO